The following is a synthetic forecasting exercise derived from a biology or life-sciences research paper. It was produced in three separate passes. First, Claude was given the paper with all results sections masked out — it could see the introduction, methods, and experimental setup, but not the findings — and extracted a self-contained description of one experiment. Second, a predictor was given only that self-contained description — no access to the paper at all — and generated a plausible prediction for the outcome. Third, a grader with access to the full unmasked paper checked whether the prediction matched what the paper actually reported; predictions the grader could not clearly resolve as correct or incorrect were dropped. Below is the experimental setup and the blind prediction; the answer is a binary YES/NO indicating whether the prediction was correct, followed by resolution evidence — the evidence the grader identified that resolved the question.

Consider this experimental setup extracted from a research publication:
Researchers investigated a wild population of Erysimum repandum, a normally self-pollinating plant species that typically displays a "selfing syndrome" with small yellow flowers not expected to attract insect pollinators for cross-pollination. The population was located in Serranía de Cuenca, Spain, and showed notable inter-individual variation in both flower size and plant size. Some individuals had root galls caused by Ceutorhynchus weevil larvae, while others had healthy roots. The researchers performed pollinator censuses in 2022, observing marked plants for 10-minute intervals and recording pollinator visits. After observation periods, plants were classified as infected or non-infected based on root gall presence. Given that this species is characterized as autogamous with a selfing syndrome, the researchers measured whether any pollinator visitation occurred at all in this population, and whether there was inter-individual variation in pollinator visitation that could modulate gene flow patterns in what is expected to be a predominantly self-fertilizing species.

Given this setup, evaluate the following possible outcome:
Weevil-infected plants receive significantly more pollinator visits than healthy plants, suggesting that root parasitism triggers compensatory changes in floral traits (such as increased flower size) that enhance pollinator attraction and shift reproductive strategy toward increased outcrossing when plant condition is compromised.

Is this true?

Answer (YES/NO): NO